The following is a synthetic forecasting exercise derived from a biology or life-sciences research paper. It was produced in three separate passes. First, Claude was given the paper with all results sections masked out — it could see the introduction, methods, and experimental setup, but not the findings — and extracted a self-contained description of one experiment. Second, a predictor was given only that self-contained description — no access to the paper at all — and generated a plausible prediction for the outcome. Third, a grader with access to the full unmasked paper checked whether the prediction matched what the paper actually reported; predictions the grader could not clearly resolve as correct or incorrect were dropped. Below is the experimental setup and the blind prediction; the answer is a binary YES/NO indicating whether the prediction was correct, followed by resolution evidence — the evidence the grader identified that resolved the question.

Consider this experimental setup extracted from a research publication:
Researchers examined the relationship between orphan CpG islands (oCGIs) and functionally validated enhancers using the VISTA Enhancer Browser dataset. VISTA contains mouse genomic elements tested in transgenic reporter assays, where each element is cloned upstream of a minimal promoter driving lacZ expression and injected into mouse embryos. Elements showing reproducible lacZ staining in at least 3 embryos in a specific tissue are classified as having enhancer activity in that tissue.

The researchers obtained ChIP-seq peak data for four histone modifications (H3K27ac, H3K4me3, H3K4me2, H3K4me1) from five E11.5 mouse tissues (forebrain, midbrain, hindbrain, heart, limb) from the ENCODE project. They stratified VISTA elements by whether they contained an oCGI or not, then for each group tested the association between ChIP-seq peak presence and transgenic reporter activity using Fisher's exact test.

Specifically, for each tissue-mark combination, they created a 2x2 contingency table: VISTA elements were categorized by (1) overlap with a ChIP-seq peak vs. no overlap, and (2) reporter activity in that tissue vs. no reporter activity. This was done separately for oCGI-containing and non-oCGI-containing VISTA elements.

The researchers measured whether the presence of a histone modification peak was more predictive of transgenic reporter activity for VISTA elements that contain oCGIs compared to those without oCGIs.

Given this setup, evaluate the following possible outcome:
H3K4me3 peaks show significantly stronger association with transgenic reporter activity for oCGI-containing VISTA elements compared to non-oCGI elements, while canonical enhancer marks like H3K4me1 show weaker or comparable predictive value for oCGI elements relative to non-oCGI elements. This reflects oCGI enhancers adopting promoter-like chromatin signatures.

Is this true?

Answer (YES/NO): NO